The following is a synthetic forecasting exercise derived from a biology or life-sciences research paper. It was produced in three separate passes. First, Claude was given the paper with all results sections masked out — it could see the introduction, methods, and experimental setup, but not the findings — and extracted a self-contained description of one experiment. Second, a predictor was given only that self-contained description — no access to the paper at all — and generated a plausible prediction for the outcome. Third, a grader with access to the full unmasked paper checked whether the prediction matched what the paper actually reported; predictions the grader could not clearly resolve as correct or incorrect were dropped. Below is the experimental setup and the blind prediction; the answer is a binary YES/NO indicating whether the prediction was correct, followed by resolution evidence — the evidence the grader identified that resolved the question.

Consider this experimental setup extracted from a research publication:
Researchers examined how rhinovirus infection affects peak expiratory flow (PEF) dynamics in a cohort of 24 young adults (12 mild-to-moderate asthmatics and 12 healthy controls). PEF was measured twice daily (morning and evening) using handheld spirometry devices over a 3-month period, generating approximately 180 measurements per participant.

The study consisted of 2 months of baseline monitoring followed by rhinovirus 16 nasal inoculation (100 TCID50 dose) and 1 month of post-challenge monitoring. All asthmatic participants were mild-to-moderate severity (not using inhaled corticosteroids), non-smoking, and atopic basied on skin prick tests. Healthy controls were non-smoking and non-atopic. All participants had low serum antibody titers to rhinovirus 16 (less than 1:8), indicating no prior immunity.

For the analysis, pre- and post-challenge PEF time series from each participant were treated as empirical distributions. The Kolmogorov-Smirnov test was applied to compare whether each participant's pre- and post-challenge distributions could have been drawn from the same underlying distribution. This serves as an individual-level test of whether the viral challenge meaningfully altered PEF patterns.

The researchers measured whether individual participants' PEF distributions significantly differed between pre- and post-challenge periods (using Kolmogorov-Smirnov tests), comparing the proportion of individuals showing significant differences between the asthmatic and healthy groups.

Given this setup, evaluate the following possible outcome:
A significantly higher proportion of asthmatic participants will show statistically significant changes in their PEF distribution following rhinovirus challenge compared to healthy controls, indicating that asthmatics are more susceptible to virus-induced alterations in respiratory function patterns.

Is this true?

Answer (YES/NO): NO